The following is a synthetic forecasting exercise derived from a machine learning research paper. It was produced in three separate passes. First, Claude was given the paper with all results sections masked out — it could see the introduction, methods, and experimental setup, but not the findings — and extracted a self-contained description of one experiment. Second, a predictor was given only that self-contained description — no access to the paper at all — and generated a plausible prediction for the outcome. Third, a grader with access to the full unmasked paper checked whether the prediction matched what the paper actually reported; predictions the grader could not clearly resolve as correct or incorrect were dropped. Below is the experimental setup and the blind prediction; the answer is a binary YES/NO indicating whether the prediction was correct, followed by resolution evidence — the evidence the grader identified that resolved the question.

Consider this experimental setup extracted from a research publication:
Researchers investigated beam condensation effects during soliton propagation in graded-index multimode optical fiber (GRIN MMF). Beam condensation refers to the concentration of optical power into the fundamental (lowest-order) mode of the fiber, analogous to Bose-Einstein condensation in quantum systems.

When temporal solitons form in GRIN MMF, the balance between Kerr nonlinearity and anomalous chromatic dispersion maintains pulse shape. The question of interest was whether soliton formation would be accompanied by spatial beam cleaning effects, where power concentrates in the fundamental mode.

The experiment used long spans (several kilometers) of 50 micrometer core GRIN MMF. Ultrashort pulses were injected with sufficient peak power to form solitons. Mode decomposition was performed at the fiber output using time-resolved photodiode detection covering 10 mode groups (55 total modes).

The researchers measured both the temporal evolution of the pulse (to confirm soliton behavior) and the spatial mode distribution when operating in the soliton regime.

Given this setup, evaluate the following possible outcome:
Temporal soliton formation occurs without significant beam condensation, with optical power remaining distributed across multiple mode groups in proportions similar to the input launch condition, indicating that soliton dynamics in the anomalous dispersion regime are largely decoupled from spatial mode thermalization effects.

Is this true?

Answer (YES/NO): NO